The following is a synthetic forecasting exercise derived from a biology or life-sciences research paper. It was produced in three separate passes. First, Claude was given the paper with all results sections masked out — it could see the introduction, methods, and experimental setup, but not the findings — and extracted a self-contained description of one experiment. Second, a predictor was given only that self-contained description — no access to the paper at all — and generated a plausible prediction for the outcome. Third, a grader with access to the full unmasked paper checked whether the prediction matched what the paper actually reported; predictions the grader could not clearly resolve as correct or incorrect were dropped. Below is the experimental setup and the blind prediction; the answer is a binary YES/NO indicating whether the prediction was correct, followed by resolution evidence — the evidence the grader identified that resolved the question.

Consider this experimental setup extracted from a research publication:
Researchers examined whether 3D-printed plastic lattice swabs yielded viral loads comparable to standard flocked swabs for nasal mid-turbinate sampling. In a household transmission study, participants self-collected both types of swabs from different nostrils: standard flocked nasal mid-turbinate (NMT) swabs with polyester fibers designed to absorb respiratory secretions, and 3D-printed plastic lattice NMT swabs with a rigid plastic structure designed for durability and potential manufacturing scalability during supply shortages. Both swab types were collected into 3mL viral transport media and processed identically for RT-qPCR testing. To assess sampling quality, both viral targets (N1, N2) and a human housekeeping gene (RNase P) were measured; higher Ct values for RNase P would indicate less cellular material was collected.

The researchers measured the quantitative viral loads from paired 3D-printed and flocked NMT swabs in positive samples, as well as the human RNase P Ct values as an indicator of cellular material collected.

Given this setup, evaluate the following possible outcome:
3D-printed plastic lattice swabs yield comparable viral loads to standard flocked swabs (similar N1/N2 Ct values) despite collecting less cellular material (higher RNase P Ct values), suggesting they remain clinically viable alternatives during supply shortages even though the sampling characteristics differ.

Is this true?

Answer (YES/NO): YES